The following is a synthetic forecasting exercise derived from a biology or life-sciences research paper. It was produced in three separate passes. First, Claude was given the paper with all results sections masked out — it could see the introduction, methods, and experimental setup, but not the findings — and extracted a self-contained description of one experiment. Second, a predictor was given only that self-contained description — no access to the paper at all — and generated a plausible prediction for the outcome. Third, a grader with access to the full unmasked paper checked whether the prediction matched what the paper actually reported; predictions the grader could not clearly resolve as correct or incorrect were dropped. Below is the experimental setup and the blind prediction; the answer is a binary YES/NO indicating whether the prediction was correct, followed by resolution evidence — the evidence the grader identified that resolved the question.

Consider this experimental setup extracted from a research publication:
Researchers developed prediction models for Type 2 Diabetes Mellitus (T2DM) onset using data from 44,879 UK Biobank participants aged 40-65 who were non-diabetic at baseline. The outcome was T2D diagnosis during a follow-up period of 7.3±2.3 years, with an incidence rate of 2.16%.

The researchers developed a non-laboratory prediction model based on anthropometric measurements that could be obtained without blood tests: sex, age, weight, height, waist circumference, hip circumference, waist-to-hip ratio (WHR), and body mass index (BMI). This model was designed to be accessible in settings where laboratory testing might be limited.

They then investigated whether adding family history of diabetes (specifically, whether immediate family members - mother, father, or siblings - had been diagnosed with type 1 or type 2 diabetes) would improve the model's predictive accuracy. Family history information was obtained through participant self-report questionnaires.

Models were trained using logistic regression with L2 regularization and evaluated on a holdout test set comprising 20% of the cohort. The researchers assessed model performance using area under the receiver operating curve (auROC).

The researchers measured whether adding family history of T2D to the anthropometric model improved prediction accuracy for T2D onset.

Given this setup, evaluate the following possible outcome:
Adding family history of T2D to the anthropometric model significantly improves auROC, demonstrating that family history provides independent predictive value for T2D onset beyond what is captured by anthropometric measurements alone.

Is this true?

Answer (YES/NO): NO